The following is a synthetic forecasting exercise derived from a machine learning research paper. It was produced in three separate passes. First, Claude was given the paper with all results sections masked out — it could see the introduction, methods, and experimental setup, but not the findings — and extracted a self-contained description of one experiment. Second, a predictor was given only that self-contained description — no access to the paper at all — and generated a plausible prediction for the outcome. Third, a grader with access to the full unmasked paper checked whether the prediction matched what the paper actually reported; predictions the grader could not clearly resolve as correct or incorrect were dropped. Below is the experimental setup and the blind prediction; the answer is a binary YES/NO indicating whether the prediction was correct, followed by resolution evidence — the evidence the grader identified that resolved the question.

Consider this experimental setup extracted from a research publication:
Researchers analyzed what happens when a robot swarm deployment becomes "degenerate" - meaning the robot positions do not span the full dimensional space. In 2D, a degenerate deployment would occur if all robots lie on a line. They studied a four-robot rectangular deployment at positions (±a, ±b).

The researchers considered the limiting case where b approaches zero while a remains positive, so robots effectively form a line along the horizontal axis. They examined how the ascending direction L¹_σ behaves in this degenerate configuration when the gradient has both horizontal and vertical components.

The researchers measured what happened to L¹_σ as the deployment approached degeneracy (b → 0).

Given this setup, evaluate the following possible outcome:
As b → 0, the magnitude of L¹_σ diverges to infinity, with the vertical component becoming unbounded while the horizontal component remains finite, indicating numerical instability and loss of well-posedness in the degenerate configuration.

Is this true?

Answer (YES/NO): NO